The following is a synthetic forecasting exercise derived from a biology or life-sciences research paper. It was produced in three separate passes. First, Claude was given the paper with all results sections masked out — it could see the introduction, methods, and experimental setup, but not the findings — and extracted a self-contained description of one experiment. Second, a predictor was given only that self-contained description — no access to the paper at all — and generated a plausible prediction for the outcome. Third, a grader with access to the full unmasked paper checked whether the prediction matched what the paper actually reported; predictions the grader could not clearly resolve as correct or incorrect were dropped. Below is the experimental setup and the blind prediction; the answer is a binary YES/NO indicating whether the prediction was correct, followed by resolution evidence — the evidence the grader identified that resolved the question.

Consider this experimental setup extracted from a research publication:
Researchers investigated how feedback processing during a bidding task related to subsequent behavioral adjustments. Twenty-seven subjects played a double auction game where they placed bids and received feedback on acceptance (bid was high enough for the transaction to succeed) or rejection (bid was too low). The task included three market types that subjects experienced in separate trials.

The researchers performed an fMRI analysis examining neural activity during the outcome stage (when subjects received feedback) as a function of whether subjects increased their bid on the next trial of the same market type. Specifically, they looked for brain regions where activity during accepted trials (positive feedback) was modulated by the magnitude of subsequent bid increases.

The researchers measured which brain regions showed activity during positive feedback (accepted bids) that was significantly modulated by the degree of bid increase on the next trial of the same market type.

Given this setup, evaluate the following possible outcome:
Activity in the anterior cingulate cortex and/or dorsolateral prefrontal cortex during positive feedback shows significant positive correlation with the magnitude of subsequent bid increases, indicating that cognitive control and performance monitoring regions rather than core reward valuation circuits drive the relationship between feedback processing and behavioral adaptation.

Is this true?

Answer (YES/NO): NO